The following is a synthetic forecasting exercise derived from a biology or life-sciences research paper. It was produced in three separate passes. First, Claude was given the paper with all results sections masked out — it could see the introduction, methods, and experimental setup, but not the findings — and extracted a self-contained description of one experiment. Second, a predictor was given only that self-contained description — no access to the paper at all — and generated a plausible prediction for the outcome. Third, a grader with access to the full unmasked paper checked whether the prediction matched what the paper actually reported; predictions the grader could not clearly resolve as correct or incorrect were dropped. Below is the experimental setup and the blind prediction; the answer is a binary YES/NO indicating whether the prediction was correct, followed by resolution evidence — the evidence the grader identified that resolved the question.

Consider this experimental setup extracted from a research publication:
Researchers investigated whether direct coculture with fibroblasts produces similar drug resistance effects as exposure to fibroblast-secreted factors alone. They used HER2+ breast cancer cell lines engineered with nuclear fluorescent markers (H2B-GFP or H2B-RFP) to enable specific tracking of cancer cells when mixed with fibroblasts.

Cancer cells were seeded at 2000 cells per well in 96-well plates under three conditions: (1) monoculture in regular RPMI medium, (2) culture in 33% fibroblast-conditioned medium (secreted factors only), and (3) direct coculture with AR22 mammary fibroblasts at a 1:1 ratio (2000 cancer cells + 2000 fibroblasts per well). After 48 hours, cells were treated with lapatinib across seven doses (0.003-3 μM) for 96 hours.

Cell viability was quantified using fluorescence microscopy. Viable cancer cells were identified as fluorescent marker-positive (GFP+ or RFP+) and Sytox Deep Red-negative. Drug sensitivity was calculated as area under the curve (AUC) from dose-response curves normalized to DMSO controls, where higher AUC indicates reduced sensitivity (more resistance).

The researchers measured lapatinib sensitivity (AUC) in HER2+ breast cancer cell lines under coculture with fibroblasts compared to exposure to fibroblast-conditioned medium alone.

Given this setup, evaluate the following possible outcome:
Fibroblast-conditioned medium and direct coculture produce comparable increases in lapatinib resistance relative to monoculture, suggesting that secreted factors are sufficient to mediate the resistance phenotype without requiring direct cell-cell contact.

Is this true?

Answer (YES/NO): YES